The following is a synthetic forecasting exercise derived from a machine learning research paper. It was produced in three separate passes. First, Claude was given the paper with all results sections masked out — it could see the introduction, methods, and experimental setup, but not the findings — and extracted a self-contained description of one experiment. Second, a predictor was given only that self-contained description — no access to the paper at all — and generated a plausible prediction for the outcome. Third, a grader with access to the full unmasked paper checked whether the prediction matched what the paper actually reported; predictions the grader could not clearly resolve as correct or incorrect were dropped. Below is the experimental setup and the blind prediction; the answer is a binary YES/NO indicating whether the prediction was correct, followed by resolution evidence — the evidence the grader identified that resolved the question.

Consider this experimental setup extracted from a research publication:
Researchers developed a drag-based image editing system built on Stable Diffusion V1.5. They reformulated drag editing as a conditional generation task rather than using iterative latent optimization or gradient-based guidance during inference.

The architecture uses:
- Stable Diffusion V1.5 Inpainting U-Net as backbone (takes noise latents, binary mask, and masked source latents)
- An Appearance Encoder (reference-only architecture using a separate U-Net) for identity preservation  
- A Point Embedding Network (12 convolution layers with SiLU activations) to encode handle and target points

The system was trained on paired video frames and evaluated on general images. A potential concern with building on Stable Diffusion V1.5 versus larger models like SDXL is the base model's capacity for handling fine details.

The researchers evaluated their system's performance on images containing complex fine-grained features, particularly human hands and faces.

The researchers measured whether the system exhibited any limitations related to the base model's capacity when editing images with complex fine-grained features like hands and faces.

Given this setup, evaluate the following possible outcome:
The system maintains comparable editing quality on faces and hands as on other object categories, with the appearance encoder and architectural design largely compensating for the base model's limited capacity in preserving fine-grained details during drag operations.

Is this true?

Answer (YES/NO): NO